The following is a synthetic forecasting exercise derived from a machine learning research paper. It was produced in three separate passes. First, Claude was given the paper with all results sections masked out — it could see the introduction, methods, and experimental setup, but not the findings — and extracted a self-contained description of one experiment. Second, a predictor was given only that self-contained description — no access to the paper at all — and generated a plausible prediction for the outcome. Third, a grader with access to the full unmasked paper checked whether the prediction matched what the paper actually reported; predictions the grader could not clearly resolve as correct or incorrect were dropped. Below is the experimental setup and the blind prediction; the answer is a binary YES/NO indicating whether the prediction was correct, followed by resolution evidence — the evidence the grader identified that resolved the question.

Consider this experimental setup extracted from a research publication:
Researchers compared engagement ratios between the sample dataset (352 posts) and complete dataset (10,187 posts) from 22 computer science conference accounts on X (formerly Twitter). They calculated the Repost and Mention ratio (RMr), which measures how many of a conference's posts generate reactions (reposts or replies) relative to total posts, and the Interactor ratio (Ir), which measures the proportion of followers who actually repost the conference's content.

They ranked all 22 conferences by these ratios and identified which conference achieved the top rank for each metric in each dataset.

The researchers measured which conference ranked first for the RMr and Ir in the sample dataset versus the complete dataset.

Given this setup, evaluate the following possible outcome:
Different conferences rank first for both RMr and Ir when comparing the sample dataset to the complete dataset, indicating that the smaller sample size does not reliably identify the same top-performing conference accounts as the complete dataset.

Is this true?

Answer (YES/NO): YES